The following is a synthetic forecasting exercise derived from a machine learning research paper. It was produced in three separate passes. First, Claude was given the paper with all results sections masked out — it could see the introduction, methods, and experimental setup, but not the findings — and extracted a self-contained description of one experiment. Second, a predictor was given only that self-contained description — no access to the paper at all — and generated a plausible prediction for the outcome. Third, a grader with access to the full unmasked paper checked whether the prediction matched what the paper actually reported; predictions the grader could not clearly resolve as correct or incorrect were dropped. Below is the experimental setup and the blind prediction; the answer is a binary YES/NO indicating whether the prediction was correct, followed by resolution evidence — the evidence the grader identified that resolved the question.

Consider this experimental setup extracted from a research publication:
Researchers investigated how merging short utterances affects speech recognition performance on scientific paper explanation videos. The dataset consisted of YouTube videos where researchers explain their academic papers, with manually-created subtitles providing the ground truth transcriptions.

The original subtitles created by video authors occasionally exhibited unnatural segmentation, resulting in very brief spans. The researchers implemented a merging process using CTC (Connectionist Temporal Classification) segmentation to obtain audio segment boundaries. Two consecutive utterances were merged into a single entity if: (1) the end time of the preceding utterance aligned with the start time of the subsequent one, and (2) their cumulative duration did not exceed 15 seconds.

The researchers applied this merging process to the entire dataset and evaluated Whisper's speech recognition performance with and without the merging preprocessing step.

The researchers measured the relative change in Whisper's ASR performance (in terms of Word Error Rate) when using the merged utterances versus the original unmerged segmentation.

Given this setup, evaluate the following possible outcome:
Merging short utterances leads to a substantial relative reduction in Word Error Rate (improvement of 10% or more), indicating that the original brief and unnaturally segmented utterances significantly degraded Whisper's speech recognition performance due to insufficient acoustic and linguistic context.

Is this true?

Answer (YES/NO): YES